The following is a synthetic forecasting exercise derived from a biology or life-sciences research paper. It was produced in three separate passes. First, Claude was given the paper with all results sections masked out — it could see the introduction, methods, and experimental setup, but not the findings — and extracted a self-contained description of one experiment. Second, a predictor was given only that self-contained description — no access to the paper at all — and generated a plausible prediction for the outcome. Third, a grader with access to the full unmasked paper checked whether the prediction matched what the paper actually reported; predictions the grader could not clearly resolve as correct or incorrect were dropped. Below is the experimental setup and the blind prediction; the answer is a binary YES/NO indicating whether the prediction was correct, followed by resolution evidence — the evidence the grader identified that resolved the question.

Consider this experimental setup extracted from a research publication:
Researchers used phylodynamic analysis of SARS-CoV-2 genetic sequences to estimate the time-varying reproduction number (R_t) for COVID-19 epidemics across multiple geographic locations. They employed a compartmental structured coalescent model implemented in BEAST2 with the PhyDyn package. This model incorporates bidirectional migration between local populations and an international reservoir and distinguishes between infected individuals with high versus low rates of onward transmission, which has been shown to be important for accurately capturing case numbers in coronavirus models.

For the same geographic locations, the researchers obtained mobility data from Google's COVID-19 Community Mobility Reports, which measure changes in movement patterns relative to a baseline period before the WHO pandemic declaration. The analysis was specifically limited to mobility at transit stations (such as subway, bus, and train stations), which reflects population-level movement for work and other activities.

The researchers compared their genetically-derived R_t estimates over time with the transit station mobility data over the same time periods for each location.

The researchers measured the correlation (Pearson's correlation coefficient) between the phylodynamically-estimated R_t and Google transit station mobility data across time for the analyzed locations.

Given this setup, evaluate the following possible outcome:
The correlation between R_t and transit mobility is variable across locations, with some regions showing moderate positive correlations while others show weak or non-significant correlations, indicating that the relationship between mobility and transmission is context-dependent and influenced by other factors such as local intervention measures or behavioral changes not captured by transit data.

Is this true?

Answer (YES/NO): NO